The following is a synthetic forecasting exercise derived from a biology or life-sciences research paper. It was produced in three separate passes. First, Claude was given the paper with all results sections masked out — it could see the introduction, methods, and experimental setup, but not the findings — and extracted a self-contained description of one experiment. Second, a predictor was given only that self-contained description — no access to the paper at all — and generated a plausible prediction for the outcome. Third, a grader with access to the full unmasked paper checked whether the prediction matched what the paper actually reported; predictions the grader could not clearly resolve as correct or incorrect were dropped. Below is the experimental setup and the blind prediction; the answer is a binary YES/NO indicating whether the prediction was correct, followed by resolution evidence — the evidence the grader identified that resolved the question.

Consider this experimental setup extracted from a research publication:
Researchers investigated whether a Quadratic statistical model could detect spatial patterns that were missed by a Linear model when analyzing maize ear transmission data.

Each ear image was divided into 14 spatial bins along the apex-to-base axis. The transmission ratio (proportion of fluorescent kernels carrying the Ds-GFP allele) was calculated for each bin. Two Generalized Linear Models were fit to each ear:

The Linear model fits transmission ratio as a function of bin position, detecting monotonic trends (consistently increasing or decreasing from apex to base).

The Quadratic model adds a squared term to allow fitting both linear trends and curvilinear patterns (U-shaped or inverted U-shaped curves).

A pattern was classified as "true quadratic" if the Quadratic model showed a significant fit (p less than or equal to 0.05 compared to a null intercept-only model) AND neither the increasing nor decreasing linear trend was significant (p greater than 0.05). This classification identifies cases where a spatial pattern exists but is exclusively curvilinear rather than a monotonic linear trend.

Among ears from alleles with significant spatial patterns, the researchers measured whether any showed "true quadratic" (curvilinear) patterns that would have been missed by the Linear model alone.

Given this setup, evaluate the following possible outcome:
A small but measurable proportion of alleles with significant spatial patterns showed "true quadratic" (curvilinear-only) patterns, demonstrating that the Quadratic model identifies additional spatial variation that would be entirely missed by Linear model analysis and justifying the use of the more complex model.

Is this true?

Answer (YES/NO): YES